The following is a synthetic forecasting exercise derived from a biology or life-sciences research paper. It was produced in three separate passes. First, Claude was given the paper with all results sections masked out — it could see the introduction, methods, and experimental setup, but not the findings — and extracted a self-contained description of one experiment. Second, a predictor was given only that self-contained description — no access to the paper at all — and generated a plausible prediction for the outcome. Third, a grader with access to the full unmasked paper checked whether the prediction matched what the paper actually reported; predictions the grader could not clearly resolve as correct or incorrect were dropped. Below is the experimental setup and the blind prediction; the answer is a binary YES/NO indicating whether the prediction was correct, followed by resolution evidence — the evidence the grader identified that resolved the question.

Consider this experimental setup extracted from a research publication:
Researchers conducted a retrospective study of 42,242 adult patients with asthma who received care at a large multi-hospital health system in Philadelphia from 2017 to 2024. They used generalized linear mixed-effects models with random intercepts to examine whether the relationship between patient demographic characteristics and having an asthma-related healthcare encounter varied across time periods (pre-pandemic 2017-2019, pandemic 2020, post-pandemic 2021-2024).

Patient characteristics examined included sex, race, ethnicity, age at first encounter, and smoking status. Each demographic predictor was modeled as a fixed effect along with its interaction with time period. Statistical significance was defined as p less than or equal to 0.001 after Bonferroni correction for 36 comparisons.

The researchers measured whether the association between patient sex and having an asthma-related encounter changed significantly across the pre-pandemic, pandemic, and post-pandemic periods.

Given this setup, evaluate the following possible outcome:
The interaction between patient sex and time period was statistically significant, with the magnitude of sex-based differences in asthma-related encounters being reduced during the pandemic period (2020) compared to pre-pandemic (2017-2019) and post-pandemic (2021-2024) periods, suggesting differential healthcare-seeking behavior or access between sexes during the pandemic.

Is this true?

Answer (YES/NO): NO